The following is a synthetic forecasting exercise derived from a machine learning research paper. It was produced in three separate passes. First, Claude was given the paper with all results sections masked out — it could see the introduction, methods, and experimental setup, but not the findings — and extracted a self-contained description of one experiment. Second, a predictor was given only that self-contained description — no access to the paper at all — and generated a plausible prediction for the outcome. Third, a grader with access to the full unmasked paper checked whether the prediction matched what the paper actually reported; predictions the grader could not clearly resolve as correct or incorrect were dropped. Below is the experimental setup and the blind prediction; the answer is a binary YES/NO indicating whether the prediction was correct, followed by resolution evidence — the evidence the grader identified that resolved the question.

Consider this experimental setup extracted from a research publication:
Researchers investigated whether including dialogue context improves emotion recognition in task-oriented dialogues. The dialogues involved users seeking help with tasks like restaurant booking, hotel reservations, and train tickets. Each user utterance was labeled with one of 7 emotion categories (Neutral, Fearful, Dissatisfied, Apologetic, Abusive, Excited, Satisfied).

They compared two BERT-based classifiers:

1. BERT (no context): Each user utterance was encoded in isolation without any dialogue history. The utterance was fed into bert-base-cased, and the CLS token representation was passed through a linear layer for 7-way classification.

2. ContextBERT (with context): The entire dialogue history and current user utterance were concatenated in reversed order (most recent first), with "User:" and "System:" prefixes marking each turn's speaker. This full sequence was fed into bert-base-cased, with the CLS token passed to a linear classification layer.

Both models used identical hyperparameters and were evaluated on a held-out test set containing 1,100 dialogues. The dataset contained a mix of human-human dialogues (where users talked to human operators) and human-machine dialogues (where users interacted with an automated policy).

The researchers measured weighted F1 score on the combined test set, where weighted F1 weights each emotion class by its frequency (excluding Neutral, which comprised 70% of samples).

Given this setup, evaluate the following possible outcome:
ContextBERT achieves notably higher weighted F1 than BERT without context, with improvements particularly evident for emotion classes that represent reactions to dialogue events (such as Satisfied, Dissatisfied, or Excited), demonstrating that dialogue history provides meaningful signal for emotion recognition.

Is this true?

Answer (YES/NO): NO